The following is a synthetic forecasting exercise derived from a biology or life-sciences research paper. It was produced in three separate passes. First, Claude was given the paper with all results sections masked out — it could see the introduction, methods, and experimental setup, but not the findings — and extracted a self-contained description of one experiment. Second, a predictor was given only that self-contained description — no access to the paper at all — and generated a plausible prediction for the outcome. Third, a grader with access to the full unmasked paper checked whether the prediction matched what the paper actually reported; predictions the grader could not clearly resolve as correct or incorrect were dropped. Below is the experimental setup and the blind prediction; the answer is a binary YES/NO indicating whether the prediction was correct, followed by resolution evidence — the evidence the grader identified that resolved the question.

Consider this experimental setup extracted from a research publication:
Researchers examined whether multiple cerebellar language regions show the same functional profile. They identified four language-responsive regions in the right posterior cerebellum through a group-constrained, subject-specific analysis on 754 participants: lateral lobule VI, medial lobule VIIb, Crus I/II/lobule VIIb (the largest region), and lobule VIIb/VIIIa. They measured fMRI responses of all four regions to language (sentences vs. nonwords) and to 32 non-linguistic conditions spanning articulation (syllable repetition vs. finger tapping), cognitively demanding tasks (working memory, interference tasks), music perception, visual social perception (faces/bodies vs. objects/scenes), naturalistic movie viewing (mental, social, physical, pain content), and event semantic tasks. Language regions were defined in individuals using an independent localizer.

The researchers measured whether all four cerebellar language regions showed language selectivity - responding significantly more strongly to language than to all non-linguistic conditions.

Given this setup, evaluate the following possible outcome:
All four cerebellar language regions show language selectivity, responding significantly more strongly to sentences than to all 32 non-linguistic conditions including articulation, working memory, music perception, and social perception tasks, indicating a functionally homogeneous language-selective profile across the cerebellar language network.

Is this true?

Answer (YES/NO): NO